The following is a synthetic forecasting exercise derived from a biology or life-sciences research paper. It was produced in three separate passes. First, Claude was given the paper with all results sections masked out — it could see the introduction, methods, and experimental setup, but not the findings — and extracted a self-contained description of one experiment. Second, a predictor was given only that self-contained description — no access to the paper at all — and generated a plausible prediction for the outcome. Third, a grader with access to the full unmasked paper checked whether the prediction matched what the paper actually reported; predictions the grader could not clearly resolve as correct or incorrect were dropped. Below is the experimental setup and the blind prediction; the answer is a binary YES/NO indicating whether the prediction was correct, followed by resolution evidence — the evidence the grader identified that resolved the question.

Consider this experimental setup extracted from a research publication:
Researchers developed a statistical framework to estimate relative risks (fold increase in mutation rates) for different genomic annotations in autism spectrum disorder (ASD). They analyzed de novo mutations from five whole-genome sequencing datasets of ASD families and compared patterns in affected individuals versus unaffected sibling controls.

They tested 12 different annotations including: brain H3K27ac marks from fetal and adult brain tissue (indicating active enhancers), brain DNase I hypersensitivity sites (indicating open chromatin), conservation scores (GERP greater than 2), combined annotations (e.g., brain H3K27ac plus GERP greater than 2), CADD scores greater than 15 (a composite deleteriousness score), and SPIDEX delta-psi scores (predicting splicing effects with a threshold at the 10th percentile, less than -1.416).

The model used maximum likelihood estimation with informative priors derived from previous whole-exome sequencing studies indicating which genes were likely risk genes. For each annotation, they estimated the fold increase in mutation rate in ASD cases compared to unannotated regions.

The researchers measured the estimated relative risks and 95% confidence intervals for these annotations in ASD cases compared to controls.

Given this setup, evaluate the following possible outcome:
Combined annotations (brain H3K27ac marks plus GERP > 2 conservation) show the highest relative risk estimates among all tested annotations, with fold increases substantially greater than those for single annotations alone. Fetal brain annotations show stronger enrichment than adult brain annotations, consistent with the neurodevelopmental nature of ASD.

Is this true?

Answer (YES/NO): NO